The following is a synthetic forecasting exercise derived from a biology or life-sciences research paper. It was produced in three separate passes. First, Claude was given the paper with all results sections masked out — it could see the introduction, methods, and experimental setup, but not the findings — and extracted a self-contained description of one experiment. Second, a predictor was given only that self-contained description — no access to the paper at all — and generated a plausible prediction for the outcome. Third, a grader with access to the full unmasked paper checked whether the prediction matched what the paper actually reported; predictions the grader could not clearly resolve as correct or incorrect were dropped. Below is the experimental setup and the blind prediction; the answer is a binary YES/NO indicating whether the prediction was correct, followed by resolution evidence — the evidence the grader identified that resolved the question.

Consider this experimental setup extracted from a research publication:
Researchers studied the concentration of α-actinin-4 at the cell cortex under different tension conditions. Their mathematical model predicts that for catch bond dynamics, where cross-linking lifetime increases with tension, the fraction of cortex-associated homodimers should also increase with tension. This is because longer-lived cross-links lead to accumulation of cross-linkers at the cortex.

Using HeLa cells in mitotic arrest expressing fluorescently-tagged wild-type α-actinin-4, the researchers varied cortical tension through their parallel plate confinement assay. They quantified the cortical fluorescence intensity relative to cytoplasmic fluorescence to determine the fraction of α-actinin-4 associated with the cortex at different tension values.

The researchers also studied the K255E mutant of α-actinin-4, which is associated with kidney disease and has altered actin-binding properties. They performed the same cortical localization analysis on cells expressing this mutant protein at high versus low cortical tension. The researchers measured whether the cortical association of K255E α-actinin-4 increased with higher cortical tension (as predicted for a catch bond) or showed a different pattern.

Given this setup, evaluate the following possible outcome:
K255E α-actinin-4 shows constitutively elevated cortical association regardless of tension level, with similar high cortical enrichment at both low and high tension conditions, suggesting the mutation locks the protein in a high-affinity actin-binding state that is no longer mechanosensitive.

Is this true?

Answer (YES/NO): NO